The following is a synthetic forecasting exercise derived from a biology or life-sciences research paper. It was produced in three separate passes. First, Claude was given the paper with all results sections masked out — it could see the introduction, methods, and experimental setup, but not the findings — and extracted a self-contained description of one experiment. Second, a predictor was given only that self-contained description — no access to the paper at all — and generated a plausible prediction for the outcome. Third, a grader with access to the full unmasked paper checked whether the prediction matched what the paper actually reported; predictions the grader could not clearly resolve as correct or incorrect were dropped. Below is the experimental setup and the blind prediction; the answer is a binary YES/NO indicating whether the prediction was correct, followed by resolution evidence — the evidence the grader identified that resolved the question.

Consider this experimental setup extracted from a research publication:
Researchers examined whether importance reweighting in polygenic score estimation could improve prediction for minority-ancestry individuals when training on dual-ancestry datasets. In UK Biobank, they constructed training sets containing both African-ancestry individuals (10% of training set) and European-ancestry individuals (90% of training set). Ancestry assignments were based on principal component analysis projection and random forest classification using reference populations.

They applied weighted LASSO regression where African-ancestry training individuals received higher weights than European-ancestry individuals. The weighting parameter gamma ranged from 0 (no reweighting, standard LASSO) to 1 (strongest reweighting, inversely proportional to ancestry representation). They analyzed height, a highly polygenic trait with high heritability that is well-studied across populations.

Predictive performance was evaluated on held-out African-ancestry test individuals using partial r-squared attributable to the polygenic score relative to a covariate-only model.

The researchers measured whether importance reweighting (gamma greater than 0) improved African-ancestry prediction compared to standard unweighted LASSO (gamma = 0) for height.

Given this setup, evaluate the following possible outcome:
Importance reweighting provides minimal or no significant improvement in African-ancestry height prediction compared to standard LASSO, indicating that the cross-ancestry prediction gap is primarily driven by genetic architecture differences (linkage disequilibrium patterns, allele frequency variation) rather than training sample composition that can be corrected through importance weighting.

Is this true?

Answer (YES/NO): YES